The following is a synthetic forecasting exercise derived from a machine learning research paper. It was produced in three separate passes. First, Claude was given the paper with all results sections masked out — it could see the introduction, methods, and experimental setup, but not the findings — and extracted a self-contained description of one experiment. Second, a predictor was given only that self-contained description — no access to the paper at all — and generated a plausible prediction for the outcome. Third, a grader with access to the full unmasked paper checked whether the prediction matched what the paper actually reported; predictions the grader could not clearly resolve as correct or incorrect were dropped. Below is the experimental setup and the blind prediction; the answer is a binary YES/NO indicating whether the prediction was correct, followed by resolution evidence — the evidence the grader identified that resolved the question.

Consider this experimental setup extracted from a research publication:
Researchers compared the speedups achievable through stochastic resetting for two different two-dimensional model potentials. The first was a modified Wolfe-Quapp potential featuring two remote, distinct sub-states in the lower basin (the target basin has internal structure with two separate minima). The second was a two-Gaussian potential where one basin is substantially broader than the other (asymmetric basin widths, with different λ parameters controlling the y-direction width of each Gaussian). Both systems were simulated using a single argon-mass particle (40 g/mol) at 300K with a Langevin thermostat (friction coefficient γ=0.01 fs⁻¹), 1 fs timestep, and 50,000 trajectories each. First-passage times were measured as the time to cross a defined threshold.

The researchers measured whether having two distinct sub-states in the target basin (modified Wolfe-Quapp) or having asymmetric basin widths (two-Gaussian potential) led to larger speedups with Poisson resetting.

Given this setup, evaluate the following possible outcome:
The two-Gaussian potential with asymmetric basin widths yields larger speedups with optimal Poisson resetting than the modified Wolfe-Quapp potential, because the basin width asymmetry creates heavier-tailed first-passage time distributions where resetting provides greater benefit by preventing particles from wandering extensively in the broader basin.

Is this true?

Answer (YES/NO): YES